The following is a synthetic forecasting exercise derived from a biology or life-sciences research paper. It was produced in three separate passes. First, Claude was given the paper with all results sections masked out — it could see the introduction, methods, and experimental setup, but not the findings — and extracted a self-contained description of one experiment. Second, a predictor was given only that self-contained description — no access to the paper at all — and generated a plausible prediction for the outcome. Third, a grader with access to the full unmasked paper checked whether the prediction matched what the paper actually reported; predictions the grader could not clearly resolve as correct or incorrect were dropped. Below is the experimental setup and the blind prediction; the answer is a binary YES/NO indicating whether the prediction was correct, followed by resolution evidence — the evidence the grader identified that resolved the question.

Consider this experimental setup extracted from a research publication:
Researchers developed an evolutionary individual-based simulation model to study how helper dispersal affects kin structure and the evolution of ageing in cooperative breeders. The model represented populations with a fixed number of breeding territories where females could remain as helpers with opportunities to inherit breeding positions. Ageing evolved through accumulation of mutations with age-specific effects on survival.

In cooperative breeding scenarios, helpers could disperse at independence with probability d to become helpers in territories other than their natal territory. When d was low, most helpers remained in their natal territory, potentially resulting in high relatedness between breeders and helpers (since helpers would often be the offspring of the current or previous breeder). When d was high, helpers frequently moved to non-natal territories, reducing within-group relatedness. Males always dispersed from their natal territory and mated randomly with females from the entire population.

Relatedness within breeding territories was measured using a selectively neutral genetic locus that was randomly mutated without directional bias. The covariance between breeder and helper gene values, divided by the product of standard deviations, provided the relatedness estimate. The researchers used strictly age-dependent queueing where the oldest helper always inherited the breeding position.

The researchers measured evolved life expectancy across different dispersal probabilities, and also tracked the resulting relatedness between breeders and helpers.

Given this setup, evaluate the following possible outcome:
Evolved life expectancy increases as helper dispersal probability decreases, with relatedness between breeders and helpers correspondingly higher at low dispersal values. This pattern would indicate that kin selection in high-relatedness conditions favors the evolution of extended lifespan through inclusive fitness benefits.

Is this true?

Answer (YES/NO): NO